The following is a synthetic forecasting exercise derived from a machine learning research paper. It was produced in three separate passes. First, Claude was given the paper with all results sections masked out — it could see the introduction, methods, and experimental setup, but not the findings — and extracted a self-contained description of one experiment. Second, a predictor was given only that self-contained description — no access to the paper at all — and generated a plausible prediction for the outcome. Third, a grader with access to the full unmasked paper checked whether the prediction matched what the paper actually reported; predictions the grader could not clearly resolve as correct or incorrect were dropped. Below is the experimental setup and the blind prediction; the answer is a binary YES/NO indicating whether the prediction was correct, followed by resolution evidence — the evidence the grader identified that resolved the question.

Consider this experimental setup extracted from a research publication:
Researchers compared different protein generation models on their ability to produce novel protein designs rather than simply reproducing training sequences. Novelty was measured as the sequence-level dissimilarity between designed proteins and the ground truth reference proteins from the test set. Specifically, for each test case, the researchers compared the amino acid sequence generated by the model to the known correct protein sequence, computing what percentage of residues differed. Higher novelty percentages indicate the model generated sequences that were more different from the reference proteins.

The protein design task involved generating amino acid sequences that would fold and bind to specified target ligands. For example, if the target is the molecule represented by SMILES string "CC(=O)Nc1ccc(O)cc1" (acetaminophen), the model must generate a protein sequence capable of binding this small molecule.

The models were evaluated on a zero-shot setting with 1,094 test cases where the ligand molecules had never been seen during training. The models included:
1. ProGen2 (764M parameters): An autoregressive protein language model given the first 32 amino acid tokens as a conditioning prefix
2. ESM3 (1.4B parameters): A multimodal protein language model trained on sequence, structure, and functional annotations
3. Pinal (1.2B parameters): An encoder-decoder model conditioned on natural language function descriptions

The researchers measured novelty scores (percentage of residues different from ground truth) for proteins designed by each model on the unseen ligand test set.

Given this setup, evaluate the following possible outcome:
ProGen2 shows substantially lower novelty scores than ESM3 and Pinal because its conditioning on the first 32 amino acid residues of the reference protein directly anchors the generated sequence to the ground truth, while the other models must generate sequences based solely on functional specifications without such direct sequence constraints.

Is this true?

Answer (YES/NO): YES